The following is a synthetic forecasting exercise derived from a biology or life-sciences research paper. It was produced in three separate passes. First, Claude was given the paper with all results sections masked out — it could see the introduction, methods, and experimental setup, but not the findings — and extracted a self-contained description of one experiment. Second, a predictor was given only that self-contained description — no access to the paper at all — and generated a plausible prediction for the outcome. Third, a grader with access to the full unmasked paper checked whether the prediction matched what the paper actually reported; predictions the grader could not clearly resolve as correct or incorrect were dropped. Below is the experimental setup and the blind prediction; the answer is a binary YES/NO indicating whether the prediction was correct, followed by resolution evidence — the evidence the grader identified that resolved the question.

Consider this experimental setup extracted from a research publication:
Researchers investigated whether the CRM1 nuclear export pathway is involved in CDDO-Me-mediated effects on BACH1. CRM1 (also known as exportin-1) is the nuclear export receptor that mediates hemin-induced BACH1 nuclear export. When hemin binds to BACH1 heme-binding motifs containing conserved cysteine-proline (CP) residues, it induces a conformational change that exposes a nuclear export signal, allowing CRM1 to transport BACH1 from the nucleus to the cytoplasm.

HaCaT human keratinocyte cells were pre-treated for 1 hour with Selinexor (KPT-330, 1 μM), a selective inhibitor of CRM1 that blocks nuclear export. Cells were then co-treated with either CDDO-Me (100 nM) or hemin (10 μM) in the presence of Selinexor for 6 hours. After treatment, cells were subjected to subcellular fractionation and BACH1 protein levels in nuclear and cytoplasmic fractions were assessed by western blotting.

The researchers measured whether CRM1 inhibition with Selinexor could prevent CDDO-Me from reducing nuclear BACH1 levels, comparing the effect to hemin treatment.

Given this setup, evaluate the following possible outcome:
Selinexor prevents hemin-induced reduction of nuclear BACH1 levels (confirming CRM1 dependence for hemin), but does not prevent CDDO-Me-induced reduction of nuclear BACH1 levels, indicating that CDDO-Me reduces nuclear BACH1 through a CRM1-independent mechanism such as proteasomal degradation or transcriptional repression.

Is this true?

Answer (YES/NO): NO